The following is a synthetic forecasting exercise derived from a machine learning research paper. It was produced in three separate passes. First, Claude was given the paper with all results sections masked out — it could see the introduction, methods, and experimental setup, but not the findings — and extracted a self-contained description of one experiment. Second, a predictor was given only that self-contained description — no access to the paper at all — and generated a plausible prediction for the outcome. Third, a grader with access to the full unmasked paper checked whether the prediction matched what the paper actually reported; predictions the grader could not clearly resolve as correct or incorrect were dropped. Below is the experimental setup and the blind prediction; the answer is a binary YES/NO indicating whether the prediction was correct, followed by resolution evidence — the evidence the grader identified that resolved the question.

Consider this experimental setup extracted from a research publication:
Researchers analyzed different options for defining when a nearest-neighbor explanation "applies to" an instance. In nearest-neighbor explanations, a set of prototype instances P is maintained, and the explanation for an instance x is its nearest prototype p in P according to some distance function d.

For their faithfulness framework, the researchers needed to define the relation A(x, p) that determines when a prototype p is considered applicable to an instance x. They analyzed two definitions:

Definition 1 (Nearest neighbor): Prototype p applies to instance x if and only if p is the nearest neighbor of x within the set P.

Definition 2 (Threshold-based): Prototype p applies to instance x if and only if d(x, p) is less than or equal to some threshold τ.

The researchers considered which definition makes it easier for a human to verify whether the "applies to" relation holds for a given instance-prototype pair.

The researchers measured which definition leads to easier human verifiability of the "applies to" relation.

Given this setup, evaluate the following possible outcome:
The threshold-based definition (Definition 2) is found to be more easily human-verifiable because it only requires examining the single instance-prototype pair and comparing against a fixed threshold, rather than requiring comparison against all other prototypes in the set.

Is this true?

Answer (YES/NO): YES